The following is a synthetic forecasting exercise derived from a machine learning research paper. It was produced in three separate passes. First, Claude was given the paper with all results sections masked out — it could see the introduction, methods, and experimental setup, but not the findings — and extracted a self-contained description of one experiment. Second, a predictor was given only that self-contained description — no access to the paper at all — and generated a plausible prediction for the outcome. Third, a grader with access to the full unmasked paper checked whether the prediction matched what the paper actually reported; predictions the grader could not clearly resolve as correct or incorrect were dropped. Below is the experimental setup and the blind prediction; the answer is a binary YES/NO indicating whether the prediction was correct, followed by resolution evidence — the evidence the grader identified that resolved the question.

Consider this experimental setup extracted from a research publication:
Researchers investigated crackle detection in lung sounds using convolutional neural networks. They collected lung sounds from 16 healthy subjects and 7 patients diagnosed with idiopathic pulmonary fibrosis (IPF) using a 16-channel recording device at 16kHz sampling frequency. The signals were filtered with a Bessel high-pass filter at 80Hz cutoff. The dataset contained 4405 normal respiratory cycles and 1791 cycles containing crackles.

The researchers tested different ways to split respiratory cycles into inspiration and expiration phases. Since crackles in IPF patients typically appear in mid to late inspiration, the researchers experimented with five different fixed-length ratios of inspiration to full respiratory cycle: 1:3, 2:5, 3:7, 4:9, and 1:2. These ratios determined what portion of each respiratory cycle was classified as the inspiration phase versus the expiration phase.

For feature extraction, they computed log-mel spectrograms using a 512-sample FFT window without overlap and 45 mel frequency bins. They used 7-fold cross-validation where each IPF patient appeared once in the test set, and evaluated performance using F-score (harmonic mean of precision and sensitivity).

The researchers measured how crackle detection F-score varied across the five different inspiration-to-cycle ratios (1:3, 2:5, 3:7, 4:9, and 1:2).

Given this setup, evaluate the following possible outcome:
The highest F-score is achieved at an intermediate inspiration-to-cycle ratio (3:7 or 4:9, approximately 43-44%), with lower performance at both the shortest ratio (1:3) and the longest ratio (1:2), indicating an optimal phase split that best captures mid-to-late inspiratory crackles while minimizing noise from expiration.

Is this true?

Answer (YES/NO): NO